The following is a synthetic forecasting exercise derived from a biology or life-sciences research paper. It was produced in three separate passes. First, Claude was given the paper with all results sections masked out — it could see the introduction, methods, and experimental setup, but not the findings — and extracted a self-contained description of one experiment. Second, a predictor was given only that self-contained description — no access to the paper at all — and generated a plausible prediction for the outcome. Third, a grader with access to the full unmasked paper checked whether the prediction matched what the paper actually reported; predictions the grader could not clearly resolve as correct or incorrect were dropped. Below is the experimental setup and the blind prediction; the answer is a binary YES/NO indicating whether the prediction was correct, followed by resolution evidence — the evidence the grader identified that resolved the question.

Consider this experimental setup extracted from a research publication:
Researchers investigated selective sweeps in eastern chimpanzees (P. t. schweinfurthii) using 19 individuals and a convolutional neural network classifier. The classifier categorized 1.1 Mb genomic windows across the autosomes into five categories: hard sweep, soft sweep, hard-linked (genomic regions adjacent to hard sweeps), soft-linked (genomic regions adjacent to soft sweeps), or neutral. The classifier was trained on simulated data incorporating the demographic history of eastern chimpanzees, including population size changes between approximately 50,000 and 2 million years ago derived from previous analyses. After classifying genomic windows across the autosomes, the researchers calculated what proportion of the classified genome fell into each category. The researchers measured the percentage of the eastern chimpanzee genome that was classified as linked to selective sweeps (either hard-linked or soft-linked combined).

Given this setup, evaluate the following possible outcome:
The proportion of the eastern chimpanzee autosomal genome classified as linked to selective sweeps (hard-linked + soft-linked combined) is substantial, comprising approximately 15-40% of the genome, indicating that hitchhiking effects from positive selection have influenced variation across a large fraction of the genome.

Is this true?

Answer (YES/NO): NO